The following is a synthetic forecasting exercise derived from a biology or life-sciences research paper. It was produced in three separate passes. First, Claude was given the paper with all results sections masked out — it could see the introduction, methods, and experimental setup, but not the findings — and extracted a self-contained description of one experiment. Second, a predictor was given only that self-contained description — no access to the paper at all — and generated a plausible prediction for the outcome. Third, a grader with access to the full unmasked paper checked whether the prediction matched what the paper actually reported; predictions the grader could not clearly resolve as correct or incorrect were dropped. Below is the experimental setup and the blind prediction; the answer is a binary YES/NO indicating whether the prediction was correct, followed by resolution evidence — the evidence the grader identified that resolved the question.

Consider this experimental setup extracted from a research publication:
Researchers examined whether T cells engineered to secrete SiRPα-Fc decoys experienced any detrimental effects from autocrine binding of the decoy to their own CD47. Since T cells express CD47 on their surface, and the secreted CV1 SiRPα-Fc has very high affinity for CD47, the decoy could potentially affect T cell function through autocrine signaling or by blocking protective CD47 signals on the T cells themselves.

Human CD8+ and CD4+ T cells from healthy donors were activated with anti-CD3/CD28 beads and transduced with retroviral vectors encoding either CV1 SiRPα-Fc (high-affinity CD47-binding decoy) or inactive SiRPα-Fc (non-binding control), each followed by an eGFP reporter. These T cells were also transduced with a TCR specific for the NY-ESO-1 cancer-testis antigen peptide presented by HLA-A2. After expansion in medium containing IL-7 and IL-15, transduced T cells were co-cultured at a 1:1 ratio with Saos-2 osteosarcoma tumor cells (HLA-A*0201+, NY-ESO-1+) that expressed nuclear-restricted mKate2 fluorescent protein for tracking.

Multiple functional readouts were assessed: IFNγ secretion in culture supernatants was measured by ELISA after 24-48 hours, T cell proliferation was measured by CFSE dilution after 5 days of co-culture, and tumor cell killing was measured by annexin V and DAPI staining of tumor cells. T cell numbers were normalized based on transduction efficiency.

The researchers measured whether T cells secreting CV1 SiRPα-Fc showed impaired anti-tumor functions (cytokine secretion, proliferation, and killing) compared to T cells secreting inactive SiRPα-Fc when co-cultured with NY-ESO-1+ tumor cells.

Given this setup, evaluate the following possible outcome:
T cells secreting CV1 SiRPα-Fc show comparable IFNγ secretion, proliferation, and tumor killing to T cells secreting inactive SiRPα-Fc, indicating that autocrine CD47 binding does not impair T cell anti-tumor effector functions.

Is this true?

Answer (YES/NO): NO